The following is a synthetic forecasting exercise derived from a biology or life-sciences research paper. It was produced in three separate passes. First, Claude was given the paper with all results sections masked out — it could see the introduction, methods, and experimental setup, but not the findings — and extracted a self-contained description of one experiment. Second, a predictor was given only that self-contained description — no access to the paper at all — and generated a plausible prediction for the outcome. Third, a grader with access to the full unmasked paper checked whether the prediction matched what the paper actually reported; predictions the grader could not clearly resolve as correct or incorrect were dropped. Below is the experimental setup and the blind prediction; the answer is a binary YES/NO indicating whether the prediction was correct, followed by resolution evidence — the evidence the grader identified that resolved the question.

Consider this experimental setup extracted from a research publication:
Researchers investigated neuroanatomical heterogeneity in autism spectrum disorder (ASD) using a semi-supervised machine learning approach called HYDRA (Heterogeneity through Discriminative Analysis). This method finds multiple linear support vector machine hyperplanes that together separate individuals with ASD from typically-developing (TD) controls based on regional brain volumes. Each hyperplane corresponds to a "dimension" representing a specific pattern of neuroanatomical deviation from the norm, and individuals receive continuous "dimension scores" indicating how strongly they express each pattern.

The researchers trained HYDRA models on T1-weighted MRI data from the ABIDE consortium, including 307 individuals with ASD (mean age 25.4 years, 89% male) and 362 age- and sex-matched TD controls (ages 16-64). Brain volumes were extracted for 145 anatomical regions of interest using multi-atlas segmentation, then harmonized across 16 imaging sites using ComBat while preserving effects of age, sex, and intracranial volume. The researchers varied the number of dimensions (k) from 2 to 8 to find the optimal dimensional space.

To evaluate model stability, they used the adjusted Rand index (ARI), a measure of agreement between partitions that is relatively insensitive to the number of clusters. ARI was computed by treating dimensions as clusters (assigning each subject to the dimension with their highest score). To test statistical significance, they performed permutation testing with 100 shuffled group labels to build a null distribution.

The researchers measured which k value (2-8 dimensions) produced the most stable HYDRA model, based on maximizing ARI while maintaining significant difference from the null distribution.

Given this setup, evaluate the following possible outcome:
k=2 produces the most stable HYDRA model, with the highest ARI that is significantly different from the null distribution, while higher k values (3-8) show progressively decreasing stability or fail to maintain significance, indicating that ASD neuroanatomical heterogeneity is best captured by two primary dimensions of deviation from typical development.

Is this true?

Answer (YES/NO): NO